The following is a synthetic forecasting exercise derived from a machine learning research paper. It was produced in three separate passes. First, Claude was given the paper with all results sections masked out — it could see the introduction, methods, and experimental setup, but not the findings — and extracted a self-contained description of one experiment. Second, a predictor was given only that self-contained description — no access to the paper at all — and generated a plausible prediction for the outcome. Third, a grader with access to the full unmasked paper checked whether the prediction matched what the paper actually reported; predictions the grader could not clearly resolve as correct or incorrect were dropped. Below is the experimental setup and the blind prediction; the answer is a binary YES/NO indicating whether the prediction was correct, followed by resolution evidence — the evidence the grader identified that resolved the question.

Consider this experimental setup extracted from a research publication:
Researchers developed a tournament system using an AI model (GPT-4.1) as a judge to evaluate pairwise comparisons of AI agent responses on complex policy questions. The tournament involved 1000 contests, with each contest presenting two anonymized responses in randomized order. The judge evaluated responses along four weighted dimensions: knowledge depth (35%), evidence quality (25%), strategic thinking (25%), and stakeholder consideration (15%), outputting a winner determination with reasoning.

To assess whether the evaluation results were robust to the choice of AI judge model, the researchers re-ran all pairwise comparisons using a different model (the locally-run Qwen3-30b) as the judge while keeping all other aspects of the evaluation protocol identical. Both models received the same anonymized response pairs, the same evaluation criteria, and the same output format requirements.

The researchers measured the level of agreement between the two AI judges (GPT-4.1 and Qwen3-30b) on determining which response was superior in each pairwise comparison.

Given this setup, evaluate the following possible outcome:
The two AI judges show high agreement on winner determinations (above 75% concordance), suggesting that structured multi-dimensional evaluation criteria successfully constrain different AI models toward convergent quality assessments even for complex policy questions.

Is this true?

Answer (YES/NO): YES